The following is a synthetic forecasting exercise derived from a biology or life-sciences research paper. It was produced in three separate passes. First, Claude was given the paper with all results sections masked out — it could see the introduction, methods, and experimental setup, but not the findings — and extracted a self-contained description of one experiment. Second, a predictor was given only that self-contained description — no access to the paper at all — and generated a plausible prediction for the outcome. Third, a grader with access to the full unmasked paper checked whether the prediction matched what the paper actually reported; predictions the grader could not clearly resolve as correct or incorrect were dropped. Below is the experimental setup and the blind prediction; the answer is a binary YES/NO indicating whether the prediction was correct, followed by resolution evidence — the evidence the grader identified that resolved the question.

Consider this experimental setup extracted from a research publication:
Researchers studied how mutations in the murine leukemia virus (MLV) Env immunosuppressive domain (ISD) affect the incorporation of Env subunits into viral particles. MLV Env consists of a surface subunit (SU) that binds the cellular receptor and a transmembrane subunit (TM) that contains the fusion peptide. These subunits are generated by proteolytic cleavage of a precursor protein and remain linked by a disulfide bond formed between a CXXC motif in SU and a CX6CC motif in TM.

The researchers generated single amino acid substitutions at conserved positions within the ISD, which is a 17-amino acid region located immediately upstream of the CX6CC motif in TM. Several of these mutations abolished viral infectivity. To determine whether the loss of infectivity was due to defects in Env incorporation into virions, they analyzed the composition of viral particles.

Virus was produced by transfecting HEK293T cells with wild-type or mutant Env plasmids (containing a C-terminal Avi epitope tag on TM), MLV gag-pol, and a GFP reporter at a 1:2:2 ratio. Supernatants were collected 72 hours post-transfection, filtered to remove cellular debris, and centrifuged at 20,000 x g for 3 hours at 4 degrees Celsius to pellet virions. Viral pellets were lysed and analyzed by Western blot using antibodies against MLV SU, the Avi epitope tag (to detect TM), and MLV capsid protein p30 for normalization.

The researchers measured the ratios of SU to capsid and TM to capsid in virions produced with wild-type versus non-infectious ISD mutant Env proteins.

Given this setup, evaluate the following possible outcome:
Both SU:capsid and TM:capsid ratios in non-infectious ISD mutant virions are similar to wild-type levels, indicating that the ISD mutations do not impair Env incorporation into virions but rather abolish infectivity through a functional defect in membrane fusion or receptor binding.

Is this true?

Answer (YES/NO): NO